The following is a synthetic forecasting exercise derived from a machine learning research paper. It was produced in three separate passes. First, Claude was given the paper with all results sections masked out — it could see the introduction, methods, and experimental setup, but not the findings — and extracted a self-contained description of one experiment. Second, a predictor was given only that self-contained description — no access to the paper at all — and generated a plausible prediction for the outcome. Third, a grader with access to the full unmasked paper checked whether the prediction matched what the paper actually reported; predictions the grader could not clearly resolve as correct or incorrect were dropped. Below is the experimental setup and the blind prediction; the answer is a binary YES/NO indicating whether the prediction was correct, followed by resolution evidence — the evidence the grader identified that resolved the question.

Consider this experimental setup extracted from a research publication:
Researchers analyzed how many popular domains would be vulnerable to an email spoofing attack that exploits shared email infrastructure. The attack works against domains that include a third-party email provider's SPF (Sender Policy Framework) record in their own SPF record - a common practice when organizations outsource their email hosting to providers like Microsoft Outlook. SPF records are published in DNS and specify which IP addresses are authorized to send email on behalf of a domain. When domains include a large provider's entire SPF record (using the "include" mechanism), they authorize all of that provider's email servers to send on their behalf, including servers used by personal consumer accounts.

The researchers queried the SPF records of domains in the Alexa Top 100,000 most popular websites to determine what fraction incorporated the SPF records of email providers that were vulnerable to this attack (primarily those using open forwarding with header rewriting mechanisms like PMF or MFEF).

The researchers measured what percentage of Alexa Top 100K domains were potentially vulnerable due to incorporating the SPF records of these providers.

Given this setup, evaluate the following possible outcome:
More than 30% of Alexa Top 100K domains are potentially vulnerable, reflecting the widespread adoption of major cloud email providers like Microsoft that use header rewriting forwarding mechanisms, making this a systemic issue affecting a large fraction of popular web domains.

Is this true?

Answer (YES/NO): NO